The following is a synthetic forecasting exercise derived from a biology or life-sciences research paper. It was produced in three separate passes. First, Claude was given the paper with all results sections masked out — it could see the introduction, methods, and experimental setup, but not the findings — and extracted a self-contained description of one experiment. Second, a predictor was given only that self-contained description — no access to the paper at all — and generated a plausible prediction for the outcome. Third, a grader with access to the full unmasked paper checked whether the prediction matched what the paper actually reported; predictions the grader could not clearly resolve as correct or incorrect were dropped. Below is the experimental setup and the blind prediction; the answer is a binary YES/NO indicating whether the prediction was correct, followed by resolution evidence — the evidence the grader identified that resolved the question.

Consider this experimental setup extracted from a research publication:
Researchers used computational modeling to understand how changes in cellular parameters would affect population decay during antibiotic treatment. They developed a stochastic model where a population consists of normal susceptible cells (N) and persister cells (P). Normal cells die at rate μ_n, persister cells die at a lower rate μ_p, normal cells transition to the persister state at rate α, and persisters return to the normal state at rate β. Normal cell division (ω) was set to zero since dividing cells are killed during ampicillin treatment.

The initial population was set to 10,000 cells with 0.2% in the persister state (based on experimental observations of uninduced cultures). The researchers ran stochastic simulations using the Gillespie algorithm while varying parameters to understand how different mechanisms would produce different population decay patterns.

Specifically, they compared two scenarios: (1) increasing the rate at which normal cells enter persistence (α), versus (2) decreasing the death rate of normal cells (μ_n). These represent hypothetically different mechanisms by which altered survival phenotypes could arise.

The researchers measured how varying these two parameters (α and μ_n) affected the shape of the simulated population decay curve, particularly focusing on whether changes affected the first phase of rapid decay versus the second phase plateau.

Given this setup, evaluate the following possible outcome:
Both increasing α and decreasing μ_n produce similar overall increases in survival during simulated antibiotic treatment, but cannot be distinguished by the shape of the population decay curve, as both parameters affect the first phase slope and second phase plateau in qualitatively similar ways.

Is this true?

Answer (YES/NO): NO